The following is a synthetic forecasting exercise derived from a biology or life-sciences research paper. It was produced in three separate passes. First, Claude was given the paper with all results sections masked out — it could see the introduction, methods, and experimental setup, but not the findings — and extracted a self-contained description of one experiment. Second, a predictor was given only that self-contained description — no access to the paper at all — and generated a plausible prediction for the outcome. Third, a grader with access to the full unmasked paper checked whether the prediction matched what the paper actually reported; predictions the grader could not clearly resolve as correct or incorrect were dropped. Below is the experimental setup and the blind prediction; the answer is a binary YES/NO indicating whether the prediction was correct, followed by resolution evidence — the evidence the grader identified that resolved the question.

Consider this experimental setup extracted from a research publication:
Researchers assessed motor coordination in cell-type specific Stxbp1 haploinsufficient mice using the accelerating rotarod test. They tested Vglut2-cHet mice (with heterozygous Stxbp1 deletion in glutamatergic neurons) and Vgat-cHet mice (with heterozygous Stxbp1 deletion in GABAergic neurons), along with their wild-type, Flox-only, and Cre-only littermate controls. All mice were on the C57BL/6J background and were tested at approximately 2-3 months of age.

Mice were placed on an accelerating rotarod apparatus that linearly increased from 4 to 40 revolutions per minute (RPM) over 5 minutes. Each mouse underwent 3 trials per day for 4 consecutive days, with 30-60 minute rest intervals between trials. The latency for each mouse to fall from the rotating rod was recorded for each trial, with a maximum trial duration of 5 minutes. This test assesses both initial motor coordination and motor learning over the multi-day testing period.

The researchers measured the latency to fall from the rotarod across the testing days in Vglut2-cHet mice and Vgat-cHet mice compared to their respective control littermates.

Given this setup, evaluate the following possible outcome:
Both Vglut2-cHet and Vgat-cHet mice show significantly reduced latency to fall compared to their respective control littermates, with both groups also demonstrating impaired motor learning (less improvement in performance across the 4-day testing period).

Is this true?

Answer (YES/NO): NO